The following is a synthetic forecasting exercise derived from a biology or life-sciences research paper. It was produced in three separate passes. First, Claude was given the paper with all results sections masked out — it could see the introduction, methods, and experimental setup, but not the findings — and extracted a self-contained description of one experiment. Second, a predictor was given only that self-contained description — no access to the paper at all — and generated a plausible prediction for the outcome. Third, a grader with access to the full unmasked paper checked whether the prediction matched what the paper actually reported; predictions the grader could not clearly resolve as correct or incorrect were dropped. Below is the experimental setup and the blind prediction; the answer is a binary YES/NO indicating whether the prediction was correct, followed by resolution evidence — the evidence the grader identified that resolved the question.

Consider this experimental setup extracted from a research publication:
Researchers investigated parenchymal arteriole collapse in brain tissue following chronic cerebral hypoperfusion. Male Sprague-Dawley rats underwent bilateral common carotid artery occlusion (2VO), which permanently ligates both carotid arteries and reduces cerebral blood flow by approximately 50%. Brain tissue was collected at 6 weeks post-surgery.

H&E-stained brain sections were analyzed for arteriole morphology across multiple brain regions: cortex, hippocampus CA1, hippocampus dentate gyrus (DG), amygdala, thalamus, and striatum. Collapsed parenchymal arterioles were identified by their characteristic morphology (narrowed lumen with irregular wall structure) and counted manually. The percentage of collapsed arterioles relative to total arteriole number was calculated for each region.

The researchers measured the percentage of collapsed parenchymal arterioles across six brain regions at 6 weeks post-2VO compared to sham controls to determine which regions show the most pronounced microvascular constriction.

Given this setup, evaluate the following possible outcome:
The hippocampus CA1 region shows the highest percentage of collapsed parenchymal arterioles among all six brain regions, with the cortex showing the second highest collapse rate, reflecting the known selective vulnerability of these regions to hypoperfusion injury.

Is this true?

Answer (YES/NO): NO